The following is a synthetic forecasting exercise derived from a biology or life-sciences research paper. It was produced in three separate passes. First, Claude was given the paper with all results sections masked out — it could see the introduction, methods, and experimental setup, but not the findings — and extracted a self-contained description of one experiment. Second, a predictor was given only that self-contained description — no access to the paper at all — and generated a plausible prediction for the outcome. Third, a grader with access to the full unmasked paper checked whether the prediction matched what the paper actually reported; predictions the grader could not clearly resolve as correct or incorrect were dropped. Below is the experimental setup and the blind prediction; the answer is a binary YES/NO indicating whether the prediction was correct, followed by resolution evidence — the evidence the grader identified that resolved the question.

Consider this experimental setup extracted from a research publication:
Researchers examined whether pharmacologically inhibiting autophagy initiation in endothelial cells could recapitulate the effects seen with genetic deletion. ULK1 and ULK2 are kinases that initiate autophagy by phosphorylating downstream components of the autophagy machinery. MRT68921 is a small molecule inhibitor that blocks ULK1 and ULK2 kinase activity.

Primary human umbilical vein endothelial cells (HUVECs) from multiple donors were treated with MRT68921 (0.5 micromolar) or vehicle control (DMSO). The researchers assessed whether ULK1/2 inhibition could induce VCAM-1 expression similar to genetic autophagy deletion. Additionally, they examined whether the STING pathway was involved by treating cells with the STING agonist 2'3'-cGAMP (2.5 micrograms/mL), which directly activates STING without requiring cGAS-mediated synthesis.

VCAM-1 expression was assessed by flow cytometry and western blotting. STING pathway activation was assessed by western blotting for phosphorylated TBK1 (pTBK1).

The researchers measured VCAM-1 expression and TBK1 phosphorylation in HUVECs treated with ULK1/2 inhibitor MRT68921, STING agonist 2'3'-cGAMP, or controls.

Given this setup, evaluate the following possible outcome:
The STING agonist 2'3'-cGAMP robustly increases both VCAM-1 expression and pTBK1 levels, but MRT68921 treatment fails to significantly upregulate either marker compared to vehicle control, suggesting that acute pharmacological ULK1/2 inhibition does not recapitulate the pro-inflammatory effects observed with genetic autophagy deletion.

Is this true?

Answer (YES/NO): NO